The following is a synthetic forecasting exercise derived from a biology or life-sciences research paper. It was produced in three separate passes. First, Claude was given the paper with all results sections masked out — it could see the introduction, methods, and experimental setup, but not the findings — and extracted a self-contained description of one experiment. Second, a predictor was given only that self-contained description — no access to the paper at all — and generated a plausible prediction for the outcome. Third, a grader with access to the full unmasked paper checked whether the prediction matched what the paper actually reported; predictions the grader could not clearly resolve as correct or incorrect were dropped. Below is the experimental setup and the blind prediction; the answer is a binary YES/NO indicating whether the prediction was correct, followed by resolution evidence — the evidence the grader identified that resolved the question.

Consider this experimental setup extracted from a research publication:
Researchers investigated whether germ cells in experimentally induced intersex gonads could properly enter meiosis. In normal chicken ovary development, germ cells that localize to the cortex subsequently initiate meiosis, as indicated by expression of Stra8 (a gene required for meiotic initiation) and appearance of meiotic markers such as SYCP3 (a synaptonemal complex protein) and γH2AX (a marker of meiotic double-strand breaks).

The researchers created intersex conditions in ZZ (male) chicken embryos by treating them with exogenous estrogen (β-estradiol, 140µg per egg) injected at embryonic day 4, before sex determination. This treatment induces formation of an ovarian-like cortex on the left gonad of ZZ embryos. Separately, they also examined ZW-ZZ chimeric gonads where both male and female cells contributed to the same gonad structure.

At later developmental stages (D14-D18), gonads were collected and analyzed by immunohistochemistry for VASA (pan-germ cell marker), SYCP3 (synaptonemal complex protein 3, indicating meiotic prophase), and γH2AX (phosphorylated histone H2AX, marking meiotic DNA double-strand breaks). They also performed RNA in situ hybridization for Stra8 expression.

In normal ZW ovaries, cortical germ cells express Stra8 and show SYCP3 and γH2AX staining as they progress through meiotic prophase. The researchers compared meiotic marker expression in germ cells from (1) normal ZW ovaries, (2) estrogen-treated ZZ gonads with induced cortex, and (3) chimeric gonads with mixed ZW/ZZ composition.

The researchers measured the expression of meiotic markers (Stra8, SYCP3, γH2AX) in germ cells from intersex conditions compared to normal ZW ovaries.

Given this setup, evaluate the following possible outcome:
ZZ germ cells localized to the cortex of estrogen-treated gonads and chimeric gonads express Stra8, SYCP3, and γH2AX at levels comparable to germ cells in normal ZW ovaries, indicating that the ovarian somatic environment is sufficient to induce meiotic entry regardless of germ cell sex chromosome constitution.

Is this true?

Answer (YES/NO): NO